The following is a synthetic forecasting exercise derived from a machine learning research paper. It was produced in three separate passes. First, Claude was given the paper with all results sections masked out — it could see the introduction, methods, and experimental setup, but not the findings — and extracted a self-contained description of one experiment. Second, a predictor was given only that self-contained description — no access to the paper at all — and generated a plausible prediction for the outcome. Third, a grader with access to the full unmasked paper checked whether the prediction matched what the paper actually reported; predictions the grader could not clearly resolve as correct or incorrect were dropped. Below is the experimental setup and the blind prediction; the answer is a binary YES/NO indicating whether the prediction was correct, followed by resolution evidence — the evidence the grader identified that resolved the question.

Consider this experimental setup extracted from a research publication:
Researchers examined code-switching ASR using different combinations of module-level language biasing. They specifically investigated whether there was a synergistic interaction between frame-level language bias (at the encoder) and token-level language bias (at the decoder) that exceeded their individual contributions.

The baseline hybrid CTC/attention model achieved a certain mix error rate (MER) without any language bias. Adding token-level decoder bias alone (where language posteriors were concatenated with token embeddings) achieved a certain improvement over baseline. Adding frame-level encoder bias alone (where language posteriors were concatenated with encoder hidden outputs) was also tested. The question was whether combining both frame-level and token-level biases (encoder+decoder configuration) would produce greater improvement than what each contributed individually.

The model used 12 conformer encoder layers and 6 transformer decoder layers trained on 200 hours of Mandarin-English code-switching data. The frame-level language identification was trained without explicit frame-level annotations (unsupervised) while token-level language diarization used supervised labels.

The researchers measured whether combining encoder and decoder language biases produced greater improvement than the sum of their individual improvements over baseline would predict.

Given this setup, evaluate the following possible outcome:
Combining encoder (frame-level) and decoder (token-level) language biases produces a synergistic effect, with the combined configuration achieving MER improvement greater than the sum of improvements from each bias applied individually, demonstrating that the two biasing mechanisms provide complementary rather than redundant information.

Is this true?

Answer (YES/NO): YES